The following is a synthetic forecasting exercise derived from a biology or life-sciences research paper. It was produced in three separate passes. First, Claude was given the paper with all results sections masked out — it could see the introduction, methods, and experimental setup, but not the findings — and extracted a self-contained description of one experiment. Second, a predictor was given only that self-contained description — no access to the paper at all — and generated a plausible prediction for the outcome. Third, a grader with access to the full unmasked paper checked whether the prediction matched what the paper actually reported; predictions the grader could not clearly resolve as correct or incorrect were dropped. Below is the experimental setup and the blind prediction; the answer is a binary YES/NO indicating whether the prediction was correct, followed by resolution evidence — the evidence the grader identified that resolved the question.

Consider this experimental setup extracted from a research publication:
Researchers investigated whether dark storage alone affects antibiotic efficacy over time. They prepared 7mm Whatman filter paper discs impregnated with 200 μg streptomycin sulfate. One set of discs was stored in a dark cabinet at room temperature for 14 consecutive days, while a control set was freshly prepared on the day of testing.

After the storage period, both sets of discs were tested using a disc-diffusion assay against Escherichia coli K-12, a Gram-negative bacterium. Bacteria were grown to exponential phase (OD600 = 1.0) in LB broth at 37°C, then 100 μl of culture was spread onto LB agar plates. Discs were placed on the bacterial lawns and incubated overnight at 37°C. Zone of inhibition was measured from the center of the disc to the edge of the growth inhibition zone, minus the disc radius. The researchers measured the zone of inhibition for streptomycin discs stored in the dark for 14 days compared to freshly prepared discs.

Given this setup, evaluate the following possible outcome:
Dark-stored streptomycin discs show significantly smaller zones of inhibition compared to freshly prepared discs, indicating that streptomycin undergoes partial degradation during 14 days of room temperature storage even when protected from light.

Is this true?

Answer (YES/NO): NO